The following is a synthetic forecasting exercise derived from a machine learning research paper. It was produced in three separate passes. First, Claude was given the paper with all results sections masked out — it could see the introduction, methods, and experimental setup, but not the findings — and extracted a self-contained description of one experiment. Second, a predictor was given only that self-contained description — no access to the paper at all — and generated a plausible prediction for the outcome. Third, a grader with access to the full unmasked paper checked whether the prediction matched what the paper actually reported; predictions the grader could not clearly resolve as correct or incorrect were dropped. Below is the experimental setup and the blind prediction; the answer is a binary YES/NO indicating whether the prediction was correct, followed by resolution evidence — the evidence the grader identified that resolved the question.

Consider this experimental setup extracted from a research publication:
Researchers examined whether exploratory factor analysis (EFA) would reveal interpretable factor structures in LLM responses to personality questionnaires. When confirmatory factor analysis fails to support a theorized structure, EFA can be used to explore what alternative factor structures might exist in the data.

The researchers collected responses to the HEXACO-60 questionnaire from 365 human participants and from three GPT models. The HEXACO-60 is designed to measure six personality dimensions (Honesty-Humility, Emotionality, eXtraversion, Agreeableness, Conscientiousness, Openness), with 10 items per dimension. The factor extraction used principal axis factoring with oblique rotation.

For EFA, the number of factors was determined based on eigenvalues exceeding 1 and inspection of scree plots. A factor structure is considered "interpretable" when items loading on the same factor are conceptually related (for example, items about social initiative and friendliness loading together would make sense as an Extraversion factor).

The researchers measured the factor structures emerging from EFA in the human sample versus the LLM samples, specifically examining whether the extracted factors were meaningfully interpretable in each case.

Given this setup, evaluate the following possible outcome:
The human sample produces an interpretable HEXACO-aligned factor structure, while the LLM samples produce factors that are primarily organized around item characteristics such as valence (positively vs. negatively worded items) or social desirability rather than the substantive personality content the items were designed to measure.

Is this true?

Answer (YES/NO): YES